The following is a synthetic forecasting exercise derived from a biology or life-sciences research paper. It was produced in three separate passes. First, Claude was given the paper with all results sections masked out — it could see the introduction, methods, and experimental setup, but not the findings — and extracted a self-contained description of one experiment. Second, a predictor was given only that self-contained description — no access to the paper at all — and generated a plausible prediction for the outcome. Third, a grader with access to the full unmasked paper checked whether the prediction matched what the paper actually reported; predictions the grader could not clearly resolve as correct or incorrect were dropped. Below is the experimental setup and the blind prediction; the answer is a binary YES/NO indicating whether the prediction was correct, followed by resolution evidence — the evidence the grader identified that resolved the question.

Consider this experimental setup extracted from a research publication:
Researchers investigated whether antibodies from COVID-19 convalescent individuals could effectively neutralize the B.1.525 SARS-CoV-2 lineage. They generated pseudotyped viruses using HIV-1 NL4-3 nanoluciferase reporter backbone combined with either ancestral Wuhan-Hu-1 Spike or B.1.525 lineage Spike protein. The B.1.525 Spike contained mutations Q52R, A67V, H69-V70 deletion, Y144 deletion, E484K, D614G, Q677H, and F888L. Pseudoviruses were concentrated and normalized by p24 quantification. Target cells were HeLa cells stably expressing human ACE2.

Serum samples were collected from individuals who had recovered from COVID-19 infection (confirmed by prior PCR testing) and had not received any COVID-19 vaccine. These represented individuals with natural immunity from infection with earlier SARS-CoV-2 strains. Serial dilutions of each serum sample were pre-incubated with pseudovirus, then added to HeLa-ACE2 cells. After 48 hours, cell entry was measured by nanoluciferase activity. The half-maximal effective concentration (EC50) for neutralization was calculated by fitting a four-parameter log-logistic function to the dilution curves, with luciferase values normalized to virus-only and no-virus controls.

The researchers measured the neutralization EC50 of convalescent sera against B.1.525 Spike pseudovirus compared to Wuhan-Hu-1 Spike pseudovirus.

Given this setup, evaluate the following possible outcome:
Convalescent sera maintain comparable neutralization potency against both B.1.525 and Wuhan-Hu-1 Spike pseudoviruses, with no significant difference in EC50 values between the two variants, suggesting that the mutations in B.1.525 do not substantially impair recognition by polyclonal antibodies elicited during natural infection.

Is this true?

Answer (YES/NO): NO